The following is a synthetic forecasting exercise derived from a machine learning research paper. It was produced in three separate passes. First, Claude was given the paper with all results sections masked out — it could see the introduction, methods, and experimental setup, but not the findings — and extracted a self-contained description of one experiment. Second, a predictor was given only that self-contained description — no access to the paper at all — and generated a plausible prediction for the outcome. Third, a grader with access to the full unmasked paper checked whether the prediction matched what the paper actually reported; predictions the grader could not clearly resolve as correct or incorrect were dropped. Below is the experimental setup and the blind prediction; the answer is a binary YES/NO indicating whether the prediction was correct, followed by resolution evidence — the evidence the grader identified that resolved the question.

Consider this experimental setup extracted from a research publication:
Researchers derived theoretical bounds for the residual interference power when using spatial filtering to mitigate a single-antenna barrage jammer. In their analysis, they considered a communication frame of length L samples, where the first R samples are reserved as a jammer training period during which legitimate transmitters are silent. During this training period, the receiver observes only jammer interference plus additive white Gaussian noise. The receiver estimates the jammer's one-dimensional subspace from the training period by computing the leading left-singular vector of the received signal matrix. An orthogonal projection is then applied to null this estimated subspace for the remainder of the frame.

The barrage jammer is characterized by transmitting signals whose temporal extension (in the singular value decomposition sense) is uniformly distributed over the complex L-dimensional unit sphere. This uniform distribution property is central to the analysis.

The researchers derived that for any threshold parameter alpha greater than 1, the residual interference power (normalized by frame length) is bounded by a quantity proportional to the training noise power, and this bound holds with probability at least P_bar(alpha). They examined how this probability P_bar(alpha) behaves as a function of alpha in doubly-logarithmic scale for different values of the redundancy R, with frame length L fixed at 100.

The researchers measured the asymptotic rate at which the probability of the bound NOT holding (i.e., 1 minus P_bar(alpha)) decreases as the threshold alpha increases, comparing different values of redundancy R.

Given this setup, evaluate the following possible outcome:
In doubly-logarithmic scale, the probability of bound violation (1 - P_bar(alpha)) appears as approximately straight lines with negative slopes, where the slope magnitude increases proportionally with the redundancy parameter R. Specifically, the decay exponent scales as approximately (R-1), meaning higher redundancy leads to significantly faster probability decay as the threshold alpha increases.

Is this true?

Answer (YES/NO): NO